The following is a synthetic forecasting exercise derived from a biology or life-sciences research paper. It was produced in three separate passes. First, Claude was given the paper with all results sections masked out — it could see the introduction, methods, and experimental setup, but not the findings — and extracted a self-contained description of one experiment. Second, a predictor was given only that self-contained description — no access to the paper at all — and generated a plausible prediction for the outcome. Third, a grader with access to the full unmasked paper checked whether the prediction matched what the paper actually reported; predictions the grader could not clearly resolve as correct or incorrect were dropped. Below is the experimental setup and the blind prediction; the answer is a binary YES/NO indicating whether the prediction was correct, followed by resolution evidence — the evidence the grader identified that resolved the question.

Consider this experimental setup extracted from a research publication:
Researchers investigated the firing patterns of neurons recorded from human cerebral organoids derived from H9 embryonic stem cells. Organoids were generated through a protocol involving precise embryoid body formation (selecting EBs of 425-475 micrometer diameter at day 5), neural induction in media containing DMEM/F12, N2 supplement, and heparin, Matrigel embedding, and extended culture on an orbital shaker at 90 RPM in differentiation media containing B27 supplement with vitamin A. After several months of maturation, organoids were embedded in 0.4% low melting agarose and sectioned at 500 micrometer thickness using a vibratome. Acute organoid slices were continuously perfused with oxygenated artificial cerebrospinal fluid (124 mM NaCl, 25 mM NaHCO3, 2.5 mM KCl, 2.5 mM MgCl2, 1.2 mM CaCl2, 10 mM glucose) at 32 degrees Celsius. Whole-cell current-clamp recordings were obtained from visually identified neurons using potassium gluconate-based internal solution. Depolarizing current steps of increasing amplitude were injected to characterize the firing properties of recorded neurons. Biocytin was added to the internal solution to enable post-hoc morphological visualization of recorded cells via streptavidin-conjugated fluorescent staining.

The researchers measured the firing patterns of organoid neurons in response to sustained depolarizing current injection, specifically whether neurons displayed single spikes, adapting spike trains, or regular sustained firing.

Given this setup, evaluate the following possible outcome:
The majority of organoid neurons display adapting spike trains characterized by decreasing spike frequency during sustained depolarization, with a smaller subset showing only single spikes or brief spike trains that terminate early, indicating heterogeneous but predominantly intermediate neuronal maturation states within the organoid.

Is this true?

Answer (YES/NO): NO